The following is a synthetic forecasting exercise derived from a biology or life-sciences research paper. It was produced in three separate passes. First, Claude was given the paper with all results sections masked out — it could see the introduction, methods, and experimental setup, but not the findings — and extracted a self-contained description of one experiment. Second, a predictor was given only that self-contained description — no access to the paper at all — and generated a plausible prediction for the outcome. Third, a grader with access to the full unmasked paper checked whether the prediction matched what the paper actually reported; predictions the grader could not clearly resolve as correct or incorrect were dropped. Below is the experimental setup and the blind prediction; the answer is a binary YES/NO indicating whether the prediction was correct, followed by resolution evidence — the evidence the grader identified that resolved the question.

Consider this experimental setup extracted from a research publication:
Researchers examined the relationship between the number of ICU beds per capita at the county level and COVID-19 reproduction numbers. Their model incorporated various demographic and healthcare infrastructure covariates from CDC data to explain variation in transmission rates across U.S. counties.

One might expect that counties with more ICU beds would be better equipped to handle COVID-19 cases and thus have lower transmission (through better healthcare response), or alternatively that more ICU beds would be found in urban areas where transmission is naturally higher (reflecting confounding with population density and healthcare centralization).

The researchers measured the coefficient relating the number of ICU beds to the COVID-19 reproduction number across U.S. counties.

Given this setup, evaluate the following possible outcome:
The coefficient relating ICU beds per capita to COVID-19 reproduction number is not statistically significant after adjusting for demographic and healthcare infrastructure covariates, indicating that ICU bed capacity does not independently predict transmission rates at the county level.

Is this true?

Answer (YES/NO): NO